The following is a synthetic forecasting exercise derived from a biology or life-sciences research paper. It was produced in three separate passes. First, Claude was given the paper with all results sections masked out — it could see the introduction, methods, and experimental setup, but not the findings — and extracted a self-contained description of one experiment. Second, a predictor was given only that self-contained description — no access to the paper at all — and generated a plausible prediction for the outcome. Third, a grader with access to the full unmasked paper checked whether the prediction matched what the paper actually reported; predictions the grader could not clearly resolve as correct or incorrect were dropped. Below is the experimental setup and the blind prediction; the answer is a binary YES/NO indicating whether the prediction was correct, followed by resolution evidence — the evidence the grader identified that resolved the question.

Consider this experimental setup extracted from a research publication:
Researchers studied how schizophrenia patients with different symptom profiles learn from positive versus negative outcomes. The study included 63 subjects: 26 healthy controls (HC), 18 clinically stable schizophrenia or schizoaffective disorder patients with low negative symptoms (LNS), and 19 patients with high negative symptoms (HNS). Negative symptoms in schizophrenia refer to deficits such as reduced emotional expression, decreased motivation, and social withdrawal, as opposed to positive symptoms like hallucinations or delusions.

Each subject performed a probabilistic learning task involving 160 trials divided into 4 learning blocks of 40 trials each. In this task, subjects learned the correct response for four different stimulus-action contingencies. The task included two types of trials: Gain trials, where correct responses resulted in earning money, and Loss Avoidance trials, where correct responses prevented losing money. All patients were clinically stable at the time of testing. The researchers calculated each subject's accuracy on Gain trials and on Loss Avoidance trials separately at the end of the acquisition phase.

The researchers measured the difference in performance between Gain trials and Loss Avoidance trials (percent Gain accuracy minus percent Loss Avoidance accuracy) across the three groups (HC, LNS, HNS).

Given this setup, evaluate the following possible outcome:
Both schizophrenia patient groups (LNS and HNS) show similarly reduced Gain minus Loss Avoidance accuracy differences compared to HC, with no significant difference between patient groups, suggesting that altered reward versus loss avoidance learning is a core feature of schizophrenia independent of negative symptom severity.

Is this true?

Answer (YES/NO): NO